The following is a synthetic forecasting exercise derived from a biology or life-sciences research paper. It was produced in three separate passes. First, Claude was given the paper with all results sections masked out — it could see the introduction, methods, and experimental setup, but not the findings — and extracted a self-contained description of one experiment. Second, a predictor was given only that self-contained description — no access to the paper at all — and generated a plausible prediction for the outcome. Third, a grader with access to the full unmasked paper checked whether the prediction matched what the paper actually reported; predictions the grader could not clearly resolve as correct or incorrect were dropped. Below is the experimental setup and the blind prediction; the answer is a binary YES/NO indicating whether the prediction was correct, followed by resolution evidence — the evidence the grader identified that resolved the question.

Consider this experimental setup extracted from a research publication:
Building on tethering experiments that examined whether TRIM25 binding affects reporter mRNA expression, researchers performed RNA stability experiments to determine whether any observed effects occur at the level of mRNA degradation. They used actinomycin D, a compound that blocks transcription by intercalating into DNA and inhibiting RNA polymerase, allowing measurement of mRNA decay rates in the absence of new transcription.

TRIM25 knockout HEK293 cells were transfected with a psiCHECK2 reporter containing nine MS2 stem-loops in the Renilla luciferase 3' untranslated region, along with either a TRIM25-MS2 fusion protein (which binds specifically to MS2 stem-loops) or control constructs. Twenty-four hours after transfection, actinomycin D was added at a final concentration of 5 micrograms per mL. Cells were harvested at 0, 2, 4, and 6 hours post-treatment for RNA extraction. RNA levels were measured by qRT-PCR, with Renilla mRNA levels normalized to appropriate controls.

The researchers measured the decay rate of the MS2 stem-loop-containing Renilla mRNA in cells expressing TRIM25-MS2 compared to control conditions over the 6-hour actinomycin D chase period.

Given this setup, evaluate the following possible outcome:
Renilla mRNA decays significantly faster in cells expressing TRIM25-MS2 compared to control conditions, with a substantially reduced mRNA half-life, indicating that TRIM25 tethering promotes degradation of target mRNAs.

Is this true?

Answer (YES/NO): YES